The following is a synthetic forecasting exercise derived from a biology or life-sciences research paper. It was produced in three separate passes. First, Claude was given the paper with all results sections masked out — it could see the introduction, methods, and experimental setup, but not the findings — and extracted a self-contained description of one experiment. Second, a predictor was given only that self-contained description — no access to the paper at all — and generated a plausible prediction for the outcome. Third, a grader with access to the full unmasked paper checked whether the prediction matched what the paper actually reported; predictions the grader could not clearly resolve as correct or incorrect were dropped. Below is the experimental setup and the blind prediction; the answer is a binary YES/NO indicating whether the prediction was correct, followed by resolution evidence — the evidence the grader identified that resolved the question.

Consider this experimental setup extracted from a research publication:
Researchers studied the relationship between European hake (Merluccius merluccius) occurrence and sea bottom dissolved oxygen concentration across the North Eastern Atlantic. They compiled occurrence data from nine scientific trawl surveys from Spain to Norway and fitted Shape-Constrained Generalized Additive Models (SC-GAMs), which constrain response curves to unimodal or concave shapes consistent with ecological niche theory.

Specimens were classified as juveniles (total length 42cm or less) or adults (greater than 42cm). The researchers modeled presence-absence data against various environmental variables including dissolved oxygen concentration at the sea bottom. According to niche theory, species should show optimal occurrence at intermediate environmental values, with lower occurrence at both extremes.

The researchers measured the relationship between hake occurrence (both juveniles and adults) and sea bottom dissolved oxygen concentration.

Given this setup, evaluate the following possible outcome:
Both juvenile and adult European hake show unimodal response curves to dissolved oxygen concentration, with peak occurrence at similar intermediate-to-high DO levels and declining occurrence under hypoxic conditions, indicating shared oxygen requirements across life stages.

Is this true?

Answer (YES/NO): NO